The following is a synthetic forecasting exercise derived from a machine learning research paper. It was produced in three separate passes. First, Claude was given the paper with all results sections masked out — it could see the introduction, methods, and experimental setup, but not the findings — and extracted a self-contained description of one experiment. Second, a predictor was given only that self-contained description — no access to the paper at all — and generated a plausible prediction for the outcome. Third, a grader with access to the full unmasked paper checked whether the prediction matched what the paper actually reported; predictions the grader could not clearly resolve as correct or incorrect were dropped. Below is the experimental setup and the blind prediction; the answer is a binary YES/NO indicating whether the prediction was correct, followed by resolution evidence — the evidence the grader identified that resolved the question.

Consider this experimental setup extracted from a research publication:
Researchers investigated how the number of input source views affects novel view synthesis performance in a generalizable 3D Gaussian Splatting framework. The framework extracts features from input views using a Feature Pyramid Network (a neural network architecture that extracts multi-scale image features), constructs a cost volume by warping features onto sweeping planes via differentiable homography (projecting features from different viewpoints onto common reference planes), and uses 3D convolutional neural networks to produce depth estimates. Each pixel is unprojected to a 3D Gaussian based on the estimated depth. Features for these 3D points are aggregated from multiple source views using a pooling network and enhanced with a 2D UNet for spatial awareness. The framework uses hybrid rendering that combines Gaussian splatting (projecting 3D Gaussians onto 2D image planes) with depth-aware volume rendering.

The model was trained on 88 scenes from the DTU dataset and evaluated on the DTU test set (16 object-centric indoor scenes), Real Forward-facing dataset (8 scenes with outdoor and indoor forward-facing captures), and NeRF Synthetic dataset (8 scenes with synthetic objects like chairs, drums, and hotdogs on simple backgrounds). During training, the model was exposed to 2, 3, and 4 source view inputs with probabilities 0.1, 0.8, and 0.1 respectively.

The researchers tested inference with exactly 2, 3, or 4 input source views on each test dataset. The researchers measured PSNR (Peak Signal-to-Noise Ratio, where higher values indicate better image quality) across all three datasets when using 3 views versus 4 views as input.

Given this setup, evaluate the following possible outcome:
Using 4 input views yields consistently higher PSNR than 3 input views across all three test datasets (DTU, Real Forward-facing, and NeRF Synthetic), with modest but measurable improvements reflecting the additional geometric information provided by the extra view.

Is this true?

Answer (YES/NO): YES